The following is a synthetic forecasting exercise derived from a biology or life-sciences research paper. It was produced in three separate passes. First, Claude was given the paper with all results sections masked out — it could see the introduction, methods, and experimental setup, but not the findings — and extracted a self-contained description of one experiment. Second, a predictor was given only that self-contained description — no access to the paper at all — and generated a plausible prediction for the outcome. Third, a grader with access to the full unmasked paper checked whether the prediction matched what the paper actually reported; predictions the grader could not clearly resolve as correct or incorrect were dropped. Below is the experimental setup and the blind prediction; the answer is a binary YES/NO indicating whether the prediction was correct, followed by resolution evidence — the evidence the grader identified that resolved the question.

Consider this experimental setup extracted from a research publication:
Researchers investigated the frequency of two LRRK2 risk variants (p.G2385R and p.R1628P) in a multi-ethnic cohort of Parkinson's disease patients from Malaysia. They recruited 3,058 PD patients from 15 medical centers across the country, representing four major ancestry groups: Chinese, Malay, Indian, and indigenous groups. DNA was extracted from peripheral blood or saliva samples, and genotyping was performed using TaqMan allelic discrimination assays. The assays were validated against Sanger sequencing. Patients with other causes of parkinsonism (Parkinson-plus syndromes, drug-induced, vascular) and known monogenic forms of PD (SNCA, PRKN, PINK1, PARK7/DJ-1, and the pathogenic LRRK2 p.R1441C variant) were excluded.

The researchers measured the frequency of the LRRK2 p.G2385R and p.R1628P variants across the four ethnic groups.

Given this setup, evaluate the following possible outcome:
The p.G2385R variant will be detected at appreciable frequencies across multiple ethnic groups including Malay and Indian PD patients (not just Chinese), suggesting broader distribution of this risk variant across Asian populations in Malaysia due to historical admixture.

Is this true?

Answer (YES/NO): NO